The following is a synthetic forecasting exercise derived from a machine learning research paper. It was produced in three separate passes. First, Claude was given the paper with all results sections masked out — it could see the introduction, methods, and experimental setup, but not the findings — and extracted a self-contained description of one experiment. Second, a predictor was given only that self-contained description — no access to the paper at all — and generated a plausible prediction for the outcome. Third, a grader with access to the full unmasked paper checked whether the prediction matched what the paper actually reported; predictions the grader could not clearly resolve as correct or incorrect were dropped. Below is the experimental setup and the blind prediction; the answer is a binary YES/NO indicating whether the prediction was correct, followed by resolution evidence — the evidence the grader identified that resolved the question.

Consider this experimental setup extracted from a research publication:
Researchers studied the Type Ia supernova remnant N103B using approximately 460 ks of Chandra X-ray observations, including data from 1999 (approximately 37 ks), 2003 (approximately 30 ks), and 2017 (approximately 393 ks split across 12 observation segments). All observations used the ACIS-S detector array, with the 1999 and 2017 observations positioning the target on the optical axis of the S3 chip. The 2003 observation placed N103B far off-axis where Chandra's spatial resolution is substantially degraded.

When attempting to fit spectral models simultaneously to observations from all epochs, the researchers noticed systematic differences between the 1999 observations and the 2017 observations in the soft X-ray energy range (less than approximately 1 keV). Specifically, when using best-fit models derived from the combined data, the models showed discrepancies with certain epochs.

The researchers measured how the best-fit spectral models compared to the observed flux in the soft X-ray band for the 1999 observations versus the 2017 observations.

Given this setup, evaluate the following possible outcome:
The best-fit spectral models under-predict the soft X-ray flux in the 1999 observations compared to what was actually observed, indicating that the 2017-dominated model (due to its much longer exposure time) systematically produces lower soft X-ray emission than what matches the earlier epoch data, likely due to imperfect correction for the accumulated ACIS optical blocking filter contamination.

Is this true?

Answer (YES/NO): NO